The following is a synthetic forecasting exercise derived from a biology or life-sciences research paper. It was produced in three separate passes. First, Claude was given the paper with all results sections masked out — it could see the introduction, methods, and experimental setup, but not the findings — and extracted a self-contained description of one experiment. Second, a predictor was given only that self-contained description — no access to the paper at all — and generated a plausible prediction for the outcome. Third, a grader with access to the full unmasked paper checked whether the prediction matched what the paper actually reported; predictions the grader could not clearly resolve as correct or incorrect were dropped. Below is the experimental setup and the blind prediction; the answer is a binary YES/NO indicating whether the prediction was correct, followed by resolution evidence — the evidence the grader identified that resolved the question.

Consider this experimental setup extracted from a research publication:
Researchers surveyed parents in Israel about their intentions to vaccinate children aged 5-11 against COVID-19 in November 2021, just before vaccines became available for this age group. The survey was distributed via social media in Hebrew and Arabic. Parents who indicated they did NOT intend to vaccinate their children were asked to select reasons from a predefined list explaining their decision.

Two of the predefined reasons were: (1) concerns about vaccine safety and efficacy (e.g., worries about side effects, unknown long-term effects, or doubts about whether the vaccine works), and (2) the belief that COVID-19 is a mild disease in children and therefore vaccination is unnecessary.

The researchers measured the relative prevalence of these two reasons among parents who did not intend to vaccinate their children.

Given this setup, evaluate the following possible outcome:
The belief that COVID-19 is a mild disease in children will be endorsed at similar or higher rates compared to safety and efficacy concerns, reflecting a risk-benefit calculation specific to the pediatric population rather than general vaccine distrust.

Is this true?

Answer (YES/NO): YES